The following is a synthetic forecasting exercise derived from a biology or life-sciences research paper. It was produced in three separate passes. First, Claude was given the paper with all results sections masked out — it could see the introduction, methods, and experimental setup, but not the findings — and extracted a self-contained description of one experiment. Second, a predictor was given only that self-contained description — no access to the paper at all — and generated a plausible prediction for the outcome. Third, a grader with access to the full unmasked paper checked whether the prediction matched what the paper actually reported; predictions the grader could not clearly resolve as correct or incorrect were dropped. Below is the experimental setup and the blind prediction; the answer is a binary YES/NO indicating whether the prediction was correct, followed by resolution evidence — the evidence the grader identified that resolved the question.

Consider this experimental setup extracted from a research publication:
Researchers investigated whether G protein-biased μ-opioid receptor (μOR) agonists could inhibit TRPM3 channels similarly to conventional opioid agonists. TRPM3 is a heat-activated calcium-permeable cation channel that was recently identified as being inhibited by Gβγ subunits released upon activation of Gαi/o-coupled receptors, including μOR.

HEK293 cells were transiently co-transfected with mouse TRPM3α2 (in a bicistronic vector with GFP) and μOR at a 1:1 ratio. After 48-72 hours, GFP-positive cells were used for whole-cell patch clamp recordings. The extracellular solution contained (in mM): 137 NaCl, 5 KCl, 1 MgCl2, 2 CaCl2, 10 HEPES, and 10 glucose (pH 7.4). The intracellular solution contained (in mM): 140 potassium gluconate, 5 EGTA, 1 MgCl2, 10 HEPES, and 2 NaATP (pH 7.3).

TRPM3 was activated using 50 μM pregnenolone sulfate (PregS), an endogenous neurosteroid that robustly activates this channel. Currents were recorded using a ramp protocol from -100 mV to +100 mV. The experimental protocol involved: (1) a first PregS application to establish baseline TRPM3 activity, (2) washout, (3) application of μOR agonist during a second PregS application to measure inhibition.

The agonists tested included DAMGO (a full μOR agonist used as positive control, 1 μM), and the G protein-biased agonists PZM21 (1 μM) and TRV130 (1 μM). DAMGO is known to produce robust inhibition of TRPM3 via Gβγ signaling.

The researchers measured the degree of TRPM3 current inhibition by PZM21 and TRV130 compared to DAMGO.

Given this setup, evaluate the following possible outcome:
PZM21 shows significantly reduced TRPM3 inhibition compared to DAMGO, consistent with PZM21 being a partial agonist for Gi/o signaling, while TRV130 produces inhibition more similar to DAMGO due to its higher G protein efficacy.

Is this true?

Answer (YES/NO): NO